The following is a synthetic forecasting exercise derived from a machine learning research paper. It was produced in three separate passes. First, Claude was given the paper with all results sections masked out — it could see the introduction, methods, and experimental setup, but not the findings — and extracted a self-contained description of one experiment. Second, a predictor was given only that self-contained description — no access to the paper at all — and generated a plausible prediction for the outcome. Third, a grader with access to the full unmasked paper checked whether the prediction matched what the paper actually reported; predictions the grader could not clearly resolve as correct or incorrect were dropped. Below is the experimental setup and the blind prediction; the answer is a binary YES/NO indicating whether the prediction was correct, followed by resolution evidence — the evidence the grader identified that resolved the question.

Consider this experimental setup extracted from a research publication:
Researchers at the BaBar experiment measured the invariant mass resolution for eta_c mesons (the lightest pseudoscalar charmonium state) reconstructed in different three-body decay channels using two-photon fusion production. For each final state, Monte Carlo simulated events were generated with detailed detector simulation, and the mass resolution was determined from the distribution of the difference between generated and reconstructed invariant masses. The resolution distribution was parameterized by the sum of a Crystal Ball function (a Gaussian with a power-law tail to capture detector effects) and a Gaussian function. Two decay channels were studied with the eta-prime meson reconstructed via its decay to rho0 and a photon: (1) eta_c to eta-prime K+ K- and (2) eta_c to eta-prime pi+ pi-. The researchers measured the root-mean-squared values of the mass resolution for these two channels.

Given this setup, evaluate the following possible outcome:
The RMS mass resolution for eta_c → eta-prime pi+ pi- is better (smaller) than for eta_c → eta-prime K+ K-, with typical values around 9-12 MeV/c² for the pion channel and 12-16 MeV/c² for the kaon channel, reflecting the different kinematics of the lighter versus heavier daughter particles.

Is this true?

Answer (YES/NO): NO